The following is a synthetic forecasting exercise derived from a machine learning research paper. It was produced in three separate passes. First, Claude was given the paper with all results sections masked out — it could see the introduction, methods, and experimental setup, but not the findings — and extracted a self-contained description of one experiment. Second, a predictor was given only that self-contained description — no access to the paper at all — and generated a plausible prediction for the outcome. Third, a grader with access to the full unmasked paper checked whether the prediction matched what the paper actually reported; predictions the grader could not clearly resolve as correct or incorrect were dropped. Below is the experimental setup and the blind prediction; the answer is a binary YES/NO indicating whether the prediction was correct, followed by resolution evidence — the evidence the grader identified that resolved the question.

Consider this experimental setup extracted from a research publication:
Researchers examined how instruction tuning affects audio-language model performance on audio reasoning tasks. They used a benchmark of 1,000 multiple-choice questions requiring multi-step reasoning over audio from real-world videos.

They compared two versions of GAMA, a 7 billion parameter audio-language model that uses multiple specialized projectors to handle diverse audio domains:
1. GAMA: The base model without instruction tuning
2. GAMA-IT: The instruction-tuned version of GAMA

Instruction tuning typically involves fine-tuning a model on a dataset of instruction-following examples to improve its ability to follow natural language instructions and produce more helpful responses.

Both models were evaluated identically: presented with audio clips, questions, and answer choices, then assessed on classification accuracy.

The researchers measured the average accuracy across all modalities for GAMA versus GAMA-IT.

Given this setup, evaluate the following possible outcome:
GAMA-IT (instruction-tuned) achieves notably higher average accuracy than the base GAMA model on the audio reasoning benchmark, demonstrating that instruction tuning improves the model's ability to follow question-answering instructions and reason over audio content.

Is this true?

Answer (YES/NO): NO